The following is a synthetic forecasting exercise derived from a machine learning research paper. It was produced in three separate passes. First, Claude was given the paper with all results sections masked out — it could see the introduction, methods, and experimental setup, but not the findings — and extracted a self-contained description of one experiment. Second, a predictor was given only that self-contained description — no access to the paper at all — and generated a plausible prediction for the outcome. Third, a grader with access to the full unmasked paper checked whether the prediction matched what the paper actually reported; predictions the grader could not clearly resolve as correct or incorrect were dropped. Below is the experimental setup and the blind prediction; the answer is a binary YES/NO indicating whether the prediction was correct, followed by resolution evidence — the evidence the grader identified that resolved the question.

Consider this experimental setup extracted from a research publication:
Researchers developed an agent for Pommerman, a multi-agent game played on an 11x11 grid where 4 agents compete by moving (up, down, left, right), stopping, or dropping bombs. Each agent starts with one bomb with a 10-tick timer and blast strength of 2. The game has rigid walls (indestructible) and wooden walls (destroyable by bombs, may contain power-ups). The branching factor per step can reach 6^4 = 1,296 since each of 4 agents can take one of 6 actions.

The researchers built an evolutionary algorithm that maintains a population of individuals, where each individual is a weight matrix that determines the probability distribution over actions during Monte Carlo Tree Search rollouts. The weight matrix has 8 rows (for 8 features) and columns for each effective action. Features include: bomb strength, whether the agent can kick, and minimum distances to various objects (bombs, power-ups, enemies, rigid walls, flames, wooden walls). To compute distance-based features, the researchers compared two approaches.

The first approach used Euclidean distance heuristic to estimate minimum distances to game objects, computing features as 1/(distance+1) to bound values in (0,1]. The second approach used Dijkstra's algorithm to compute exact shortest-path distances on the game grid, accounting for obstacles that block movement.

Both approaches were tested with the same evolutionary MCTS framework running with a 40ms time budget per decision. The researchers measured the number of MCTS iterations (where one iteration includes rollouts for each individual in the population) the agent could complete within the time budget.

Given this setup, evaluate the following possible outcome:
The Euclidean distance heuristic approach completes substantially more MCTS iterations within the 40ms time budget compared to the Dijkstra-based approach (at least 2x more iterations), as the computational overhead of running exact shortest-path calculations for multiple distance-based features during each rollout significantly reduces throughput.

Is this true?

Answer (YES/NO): YES